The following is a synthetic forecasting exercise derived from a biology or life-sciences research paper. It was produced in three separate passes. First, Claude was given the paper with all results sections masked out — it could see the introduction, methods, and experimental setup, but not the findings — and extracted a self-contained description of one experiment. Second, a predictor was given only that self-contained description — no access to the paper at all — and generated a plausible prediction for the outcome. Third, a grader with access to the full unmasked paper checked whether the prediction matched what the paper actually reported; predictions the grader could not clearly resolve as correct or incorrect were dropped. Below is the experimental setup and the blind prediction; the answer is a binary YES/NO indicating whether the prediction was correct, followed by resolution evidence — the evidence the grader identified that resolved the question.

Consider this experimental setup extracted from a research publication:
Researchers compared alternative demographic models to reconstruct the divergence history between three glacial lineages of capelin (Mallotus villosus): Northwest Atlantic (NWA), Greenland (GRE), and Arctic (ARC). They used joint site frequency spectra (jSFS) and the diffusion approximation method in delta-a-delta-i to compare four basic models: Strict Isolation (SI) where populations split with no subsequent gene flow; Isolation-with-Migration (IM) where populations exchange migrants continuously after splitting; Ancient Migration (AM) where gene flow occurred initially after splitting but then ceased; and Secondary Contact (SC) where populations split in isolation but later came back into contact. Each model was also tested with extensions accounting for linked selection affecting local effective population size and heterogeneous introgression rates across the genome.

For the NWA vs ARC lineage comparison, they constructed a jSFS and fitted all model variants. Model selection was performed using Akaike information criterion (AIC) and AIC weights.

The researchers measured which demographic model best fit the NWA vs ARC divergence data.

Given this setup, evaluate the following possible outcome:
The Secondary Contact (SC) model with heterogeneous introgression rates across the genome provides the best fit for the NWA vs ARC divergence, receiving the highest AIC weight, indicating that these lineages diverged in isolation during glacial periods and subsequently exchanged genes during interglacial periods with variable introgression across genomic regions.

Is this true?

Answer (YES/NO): NO